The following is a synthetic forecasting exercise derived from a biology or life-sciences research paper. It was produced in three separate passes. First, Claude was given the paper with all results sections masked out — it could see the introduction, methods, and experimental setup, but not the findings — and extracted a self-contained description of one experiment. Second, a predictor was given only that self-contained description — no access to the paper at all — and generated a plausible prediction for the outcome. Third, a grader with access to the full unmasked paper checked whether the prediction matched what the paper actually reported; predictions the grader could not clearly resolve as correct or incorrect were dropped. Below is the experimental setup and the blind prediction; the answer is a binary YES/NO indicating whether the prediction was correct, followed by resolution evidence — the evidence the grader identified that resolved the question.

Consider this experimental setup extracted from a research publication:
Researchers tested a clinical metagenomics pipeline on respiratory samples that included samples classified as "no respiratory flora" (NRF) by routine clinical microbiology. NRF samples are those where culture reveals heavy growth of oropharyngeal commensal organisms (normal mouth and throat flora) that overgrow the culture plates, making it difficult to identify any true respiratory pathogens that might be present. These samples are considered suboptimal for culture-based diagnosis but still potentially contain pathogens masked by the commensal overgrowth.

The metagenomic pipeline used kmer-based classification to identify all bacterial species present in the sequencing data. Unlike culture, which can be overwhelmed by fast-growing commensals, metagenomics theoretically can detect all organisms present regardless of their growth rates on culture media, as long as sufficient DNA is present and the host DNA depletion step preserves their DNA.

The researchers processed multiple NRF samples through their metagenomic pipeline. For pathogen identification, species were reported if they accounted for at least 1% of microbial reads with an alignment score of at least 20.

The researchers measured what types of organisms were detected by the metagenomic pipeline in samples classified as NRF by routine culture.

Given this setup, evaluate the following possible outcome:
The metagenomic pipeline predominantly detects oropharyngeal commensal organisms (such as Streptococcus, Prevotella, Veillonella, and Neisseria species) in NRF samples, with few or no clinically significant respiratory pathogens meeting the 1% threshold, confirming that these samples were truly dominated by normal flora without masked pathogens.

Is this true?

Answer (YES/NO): NO